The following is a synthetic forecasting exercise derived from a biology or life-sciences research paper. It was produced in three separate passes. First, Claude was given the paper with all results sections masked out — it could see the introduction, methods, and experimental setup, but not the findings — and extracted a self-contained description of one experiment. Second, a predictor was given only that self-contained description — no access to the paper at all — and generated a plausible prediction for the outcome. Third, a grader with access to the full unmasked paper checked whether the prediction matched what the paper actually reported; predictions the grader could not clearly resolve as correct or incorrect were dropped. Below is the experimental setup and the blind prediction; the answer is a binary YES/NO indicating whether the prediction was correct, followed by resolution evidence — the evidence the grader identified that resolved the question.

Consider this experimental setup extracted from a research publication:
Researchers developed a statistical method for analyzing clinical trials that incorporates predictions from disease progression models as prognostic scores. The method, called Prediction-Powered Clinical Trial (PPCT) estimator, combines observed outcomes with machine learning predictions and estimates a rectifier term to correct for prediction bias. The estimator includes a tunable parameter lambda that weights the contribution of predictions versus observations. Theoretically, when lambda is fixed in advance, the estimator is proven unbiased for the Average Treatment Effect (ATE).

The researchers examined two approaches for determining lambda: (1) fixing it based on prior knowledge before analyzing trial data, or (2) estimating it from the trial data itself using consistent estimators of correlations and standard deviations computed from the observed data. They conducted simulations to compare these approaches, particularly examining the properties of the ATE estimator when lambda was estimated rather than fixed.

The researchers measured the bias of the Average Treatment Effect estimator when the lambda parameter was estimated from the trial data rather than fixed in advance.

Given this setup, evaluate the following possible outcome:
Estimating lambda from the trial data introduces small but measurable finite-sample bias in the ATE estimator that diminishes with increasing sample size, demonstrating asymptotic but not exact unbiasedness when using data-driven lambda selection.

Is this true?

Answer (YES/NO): NO